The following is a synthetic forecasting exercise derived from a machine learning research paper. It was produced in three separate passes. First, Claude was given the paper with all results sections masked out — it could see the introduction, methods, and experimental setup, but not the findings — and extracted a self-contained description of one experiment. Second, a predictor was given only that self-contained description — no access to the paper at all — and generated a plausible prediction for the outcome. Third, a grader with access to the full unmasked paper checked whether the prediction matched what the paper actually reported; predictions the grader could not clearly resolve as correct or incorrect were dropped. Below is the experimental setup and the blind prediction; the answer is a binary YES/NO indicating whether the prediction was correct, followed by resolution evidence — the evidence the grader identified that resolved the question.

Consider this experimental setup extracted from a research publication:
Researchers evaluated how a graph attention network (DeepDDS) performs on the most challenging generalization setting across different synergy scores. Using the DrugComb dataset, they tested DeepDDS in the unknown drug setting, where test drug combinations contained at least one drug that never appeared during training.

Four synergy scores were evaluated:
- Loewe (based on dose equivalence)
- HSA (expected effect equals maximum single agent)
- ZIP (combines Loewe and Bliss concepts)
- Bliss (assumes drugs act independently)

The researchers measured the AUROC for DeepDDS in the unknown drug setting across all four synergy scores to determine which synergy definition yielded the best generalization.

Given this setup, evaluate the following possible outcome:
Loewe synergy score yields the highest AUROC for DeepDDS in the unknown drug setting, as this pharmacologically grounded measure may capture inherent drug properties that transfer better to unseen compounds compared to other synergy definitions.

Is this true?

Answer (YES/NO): YES